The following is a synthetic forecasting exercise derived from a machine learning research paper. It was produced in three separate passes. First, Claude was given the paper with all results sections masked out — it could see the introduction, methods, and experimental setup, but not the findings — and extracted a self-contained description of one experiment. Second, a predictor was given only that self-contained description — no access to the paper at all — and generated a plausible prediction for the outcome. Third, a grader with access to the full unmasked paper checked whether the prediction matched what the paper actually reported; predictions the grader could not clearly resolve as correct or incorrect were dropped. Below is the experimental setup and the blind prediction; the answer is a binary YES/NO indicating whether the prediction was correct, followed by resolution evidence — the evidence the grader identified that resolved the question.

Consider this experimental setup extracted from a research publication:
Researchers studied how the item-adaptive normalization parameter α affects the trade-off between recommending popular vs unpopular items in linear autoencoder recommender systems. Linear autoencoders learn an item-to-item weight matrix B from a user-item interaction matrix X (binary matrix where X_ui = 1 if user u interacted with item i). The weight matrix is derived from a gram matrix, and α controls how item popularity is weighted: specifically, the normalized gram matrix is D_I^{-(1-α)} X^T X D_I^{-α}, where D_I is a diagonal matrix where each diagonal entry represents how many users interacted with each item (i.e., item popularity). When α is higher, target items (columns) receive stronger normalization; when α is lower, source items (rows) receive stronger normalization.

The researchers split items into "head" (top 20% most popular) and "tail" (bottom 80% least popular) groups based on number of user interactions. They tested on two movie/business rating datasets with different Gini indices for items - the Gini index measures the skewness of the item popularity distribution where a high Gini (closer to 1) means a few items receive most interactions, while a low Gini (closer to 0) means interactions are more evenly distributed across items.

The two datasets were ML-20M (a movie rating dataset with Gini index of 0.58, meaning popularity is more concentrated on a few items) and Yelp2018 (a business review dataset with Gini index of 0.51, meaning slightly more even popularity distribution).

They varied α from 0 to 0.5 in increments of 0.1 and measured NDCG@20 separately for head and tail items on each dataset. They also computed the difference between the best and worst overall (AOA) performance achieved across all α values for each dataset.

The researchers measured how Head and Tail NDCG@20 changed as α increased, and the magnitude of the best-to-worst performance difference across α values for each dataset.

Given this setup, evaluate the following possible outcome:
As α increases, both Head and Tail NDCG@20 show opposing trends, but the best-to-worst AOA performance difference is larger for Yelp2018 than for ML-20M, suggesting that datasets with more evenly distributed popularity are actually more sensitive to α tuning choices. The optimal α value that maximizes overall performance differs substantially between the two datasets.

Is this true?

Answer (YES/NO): YES